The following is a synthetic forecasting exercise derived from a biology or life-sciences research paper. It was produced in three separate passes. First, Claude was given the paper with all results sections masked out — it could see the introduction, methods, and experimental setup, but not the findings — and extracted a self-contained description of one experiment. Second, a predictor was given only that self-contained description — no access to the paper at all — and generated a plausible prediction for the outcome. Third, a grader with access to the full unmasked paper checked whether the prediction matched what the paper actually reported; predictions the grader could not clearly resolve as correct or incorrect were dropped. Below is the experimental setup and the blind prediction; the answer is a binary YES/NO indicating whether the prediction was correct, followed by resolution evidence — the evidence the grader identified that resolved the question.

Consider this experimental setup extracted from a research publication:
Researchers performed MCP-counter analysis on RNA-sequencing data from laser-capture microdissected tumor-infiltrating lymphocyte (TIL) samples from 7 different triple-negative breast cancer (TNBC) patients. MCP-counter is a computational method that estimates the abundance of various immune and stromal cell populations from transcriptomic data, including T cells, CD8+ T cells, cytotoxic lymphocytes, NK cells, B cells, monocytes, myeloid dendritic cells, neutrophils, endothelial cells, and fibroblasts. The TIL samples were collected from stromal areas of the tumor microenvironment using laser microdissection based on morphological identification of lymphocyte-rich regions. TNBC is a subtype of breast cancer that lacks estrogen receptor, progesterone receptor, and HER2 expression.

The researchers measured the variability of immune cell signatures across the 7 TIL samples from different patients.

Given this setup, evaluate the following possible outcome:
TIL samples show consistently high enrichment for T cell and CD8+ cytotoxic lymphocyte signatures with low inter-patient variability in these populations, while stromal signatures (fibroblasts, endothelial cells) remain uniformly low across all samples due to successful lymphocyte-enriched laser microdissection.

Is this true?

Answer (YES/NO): NO